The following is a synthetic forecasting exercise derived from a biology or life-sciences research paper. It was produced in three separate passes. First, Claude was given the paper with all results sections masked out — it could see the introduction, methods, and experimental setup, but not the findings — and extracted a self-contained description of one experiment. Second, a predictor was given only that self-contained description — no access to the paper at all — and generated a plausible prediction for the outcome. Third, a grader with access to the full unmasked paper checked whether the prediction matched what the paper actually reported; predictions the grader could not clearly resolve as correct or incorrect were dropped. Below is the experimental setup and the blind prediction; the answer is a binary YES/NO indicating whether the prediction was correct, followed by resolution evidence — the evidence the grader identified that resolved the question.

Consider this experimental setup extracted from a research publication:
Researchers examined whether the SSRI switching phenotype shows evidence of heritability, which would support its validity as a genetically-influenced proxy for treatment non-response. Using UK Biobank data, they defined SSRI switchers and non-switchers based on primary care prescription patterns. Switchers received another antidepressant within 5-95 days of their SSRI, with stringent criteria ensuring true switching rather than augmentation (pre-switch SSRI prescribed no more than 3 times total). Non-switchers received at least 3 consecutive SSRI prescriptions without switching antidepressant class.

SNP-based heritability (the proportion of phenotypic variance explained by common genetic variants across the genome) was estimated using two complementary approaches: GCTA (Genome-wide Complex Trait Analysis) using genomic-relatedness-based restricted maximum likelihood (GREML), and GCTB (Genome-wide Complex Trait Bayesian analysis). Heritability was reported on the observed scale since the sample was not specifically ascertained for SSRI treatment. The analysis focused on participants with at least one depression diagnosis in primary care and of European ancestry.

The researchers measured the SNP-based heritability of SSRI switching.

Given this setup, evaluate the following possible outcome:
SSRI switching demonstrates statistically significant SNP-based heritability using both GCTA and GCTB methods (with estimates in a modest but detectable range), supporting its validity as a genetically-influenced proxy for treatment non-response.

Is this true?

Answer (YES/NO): YES